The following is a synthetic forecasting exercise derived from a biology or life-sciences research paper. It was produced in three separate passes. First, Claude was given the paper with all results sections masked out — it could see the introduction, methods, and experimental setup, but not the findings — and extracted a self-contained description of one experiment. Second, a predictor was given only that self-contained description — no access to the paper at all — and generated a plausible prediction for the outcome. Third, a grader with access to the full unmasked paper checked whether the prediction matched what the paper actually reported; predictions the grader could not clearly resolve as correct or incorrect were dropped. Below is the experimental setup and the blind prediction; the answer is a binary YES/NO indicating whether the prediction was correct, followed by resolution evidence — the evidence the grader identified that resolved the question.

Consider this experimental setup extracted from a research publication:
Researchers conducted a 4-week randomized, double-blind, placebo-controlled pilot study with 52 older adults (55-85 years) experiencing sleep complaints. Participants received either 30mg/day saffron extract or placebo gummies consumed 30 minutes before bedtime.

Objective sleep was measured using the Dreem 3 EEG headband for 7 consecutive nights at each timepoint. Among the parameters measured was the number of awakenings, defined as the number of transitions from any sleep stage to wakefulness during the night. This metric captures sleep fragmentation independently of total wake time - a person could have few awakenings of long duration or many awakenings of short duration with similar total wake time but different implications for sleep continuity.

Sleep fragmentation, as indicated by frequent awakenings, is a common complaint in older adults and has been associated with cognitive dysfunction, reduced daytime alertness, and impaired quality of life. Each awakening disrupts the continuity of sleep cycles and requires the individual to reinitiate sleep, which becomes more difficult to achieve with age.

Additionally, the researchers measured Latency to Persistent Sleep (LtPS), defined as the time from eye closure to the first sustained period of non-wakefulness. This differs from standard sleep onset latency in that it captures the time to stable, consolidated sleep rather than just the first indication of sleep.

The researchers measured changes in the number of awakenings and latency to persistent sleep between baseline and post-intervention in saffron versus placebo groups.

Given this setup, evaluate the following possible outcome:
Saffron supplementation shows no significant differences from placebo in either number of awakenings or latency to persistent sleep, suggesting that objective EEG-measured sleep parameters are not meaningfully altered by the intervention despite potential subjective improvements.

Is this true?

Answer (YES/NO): NO